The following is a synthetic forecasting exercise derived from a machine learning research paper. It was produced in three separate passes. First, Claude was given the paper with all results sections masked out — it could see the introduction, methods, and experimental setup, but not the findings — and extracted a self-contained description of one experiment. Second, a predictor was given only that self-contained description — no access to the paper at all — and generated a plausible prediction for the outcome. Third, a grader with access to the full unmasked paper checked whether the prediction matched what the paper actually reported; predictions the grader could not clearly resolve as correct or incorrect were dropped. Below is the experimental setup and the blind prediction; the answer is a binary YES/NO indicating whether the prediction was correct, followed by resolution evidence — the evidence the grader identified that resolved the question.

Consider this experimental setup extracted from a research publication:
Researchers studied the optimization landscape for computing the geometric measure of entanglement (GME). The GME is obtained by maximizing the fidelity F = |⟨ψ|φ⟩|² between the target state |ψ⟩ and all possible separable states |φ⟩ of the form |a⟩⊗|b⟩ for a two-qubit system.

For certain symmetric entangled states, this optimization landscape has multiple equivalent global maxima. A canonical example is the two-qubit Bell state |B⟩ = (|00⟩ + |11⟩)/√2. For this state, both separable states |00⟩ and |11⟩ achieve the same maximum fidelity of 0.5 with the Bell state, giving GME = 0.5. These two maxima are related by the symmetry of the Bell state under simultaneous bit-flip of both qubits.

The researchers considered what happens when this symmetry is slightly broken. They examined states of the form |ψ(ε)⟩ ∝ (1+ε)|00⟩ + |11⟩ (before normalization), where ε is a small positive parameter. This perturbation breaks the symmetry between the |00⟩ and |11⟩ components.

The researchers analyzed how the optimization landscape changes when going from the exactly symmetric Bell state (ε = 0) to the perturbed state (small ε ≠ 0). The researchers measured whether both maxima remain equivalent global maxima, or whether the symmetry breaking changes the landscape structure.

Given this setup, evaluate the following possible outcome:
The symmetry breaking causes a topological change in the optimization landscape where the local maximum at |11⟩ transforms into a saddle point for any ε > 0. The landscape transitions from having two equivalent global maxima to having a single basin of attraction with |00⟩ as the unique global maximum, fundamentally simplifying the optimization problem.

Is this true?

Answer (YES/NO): NO